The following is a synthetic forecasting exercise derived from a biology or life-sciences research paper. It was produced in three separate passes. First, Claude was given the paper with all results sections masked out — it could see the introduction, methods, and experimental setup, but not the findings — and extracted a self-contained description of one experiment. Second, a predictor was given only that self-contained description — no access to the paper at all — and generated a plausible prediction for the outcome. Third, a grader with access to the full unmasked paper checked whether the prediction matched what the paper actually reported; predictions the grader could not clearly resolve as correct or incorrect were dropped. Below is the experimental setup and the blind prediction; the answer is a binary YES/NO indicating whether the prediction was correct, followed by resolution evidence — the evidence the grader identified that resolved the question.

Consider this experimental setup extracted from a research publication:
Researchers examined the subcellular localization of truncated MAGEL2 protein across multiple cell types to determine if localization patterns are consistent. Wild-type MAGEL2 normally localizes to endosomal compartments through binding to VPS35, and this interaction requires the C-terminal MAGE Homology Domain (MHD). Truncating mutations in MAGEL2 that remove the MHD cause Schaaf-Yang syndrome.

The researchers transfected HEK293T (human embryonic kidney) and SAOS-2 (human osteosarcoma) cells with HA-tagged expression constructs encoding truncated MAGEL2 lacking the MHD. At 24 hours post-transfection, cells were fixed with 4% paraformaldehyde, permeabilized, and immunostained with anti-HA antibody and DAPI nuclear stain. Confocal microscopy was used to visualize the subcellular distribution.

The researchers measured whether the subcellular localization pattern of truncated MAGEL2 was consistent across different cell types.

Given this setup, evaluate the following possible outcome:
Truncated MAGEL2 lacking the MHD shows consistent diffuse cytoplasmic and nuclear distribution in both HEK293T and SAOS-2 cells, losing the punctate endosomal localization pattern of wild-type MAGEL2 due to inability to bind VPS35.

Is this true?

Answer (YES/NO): NO